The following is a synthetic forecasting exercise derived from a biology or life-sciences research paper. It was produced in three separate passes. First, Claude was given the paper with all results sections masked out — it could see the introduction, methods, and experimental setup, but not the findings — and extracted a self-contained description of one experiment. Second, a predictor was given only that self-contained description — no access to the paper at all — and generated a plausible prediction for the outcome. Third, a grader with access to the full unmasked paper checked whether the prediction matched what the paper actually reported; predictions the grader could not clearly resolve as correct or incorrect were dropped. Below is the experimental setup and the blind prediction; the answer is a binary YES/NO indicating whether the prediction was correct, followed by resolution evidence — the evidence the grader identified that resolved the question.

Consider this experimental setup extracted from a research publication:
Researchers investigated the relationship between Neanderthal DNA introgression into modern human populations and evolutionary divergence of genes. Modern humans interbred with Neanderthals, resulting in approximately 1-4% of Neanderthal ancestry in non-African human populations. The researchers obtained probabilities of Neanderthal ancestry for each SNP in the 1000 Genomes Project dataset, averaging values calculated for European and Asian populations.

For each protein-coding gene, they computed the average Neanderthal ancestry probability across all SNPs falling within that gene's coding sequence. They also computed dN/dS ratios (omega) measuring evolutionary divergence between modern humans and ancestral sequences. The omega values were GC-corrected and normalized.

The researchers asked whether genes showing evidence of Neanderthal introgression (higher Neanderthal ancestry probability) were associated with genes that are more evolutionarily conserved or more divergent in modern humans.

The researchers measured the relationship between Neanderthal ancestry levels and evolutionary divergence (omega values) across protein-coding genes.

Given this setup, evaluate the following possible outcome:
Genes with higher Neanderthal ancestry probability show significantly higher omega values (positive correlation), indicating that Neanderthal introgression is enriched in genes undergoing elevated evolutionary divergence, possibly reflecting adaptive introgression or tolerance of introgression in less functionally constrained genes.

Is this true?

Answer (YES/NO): NO